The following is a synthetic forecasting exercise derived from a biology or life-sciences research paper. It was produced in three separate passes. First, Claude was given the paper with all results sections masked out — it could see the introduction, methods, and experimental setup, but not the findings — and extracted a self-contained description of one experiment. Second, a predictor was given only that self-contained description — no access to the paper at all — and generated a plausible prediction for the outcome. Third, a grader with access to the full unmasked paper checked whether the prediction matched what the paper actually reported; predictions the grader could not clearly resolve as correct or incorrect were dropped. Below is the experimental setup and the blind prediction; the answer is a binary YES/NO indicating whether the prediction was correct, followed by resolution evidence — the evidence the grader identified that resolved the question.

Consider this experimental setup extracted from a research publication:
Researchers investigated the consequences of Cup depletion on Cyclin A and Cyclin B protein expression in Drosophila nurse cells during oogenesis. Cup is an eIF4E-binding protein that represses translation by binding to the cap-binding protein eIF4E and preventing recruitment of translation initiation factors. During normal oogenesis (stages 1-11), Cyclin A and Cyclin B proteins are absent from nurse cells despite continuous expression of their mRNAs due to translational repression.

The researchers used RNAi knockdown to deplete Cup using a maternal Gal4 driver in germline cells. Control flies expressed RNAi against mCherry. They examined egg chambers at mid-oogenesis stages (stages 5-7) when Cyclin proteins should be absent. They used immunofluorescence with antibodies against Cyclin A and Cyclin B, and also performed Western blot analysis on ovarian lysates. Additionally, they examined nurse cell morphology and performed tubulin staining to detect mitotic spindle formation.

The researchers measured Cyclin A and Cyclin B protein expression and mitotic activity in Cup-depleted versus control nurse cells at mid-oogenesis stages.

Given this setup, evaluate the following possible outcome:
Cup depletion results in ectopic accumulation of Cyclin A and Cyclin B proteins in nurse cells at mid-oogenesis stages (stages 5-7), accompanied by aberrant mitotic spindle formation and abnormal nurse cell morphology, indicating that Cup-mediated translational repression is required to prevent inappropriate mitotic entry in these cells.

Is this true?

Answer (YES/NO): YES